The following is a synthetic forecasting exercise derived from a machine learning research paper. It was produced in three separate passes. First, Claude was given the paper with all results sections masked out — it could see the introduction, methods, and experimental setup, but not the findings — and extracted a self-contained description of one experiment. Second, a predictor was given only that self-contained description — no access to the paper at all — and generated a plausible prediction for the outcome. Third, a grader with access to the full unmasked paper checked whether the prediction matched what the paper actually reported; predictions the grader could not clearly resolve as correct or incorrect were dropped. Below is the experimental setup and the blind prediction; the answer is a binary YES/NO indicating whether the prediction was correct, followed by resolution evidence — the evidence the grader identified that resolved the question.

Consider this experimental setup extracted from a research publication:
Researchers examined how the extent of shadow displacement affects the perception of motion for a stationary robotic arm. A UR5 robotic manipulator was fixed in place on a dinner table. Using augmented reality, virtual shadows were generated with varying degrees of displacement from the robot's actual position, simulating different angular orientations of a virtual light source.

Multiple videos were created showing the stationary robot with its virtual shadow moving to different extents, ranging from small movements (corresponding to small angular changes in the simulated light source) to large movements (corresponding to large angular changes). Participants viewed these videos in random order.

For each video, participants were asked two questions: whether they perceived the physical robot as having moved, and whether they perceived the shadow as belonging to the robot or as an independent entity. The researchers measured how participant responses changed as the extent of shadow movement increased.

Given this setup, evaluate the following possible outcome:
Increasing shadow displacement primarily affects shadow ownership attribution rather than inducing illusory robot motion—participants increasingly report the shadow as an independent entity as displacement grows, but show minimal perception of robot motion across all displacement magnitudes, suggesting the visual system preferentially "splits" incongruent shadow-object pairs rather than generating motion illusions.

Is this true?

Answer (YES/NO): NO